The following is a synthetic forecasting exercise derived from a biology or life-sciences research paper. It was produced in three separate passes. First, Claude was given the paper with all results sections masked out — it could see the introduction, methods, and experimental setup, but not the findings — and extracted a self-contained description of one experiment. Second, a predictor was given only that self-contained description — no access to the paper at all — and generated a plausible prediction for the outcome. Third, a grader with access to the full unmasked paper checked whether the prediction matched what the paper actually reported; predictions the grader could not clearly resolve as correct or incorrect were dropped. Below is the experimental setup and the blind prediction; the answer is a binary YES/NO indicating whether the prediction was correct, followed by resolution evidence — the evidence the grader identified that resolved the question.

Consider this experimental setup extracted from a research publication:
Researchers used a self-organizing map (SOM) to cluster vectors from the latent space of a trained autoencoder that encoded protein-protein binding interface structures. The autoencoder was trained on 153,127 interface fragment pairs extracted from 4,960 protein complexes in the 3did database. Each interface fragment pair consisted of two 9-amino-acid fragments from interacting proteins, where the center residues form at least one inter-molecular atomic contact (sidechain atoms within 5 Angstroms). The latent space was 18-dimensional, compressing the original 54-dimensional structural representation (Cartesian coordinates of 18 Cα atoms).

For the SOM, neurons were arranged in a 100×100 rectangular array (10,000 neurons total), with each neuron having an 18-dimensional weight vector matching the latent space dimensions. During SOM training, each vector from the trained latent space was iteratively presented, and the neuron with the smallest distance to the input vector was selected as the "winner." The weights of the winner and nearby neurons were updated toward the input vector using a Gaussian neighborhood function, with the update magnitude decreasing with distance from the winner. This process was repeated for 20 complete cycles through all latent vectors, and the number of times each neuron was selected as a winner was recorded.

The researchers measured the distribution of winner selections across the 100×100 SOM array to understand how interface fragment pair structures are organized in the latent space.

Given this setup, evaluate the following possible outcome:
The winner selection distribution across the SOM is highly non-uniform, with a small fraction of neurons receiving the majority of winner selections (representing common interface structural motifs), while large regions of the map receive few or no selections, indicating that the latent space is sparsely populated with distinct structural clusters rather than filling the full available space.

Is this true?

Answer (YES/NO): YES